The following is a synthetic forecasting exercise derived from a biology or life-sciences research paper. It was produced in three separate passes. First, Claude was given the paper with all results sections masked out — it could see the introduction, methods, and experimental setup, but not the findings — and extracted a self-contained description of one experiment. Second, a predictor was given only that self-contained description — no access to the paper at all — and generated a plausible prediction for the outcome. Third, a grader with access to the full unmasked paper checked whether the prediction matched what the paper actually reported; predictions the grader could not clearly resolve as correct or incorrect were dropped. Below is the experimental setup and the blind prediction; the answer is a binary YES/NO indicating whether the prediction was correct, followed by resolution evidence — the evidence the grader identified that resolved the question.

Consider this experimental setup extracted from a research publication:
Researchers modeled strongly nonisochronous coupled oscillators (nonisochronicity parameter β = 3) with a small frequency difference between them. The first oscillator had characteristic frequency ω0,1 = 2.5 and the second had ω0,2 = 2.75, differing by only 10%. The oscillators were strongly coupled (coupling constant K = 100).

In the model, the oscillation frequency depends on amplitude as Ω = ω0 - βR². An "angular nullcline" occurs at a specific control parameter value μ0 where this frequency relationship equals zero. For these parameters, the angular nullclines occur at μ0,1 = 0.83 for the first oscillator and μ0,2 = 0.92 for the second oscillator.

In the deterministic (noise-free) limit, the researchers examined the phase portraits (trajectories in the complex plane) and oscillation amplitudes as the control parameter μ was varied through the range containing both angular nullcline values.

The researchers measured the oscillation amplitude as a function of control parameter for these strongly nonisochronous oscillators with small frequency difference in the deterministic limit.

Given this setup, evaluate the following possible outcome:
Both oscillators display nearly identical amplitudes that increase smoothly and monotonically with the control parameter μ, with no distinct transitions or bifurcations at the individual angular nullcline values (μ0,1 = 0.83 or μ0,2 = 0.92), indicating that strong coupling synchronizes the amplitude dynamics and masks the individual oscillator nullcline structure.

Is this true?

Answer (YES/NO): NO